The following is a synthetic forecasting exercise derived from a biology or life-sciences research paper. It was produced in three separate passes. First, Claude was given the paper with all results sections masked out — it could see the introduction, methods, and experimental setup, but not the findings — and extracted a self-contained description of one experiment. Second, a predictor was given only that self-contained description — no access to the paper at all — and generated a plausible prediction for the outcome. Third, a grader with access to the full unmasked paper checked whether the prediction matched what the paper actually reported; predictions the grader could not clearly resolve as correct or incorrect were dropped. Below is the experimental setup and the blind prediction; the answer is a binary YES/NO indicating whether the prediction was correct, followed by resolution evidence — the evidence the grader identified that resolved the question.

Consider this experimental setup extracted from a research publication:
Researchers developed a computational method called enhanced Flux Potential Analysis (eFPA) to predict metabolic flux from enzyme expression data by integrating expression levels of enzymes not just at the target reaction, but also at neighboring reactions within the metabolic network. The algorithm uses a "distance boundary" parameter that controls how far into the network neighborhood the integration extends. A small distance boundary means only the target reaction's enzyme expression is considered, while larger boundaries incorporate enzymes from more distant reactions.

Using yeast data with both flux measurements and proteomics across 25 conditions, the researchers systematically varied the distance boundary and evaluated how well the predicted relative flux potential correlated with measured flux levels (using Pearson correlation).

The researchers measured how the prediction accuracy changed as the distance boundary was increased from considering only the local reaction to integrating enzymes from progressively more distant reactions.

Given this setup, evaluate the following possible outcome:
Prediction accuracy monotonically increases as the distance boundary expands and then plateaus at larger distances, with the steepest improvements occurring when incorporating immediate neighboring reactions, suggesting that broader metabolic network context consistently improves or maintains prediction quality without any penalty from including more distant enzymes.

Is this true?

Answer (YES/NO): NO